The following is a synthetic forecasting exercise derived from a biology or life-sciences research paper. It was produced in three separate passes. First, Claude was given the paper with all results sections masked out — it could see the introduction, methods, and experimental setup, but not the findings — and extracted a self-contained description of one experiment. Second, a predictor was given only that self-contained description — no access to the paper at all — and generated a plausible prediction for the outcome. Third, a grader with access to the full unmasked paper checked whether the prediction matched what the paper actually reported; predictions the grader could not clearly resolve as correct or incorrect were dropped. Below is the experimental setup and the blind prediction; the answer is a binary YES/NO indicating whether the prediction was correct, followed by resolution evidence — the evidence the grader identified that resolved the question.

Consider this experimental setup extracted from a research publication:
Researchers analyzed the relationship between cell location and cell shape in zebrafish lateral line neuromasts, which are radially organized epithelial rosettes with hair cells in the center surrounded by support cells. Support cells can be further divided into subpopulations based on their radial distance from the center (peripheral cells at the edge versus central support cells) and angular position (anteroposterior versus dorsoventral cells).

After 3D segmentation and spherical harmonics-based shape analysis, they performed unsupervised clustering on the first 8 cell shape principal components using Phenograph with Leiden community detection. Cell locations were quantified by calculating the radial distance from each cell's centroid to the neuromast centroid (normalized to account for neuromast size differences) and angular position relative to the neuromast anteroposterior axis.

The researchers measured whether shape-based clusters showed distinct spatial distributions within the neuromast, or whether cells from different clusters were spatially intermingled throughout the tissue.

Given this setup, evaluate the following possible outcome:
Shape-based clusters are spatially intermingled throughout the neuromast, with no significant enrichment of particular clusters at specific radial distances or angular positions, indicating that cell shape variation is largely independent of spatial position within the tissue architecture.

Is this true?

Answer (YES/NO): NO